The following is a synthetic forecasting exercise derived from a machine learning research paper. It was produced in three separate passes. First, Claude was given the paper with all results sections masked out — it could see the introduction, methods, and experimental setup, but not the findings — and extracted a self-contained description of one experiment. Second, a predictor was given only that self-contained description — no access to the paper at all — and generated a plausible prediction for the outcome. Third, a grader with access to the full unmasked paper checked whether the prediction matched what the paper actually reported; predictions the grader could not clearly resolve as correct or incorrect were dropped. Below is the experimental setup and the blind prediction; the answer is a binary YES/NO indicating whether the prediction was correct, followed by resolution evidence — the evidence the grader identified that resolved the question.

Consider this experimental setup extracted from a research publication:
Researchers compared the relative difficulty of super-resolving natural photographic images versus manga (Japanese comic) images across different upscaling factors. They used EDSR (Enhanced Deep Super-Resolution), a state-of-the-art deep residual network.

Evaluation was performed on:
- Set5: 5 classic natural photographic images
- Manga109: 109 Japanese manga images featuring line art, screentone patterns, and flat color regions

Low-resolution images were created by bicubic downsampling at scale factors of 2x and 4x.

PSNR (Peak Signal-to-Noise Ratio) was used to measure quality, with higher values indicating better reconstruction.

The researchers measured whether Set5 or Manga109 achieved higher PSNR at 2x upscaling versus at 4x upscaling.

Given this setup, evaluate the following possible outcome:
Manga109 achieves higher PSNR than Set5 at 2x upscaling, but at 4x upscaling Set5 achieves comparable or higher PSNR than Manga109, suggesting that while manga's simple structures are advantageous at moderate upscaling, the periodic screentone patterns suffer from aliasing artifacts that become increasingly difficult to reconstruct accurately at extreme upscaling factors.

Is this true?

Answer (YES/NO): YES